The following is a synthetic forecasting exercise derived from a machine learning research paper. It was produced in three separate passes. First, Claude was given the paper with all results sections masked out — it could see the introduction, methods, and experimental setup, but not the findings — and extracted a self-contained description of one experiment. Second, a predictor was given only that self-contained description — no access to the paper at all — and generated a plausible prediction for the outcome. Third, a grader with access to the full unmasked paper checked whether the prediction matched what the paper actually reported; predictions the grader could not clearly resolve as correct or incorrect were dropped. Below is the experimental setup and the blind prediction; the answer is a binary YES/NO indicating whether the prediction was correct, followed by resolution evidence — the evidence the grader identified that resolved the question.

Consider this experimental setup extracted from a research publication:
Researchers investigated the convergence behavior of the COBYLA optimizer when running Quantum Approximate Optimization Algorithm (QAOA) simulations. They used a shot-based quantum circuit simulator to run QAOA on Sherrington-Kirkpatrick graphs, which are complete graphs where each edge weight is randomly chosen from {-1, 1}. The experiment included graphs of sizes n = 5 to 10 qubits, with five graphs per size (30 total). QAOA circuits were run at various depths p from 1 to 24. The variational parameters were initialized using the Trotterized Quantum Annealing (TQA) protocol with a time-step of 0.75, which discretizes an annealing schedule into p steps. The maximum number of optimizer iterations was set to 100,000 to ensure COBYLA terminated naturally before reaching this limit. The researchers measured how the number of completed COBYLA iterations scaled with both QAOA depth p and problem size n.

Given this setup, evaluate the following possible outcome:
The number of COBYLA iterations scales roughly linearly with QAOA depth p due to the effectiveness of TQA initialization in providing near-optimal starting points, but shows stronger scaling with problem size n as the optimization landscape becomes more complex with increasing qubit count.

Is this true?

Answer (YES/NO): NO